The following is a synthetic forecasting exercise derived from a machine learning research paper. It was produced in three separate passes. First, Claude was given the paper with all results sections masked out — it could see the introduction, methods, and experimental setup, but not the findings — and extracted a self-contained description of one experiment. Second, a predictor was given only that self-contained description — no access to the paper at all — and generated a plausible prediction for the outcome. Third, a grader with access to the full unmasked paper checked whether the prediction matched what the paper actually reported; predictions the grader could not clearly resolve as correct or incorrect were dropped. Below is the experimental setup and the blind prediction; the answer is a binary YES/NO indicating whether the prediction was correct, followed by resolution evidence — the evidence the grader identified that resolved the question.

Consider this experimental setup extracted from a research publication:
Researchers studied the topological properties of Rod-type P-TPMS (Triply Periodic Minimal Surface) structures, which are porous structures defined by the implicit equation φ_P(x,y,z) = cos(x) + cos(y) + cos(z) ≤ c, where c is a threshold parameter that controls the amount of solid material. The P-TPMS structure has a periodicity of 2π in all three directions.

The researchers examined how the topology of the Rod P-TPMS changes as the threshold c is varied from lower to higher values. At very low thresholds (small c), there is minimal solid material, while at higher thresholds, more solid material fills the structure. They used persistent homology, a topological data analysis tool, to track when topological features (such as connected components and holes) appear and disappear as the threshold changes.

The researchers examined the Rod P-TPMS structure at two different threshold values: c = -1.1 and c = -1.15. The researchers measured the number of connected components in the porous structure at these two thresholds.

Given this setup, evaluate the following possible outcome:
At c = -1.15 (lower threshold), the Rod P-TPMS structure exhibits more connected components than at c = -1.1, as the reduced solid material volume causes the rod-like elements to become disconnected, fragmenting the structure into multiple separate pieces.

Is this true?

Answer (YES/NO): YES